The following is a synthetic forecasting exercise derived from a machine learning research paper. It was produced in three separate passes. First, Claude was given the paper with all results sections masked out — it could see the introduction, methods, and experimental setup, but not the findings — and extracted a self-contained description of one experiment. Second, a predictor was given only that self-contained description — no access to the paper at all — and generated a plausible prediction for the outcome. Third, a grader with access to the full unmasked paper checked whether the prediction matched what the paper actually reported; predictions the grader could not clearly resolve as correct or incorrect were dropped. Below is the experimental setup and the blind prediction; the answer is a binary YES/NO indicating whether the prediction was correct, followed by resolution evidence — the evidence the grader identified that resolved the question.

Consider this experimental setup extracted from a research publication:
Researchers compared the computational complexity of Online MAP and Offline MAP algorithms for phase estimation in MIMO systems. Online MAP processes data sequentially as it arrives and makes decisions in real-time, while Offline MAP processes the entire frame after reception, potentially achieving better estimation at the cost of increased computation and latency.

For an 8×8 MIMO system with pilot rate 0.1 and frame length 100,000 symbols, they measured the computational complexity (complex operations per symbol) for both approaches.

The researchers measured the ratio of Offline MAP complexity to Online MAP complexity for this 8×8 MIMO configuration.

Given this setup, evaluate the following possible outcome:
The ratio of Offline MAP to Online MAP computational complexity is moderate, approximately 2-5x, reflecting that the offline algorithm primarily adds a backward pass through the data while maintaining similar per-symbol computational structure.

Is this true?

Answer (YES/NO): NO